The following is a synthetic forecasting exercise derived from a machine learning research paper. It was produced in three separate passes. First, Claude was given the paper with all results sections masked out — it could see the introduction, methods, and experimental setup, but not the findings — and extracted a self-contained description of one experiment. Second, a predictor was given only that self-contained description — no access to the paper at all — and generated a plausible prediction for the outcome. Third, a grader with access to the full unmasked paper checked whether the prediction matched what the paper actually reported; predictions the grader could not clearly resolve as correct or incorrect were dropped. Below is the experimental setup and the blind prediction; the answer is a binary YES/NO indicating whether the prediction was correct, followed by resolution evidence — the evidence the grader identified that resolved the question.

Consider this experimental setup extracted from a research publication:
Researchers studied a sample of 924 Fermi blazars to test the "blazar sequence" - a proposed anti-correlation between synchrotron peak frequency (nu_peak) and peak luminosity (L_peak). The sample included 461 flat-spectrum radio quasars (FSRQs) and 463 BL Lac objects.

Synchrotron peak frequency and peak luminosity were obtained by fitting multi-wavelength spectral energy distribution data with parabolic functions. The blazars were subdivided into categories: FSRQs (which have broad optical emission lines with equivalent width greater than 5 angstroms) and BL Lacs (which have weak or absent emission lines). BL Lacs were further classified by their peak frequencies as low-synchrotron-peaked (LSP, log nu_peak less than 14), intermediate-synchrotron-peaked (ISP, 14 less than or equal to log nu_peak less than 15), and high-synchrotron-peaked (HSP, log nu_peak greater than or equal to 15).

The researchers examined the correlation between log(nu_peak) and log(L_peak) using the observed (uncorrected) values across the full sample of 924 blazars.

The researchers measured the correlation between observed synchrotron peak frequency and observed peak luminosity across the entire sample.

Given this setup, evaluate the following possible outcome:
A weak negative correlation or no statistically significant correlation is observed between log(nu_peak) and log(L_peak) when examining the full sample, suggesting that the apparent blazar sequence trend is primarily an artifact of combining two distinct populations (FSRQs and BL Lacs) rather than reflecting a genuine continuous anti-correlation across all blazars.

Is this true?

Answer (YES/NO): NO